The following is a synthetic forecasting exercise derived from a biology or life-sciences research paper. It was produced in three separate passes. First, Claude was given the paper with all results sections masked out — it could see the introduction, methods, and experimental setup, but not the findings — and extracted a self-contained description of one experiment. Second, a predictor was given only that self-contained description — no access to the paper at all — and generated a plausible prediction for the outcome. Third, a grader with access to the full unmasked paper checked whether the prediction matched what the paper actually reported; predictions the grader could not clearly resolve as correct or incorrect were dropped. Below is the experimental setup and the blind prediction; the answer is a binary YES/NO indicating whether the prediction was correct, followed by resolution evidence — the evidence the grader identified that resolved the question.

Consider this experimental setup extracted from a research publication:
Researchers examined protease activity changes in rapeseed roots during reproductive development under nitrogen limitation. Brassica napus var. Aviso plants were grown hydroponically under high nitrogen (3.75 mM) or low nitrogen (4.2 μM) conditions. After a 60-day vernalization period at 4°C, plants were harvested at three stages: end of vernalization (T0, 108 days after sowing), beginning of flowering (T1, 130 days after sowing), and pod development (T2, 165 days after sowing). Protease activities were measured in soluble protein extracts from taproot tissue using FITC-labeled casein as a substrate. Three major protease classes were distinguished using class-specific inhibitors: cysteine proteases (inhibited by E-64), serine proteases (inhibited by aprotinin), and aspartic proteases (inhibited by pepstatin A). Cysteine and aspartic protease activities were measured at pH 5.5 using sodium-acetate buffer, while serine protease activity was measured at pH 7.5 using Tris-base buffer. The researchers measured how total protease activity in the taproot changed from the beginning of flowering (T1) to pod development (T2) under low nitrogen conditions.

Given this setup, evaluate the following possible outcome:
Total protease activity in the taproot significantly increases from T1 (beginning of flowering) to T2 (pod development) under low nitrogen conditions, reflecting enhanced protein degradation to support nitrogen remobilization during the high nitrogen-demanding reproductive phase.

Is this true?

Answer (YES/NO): YES